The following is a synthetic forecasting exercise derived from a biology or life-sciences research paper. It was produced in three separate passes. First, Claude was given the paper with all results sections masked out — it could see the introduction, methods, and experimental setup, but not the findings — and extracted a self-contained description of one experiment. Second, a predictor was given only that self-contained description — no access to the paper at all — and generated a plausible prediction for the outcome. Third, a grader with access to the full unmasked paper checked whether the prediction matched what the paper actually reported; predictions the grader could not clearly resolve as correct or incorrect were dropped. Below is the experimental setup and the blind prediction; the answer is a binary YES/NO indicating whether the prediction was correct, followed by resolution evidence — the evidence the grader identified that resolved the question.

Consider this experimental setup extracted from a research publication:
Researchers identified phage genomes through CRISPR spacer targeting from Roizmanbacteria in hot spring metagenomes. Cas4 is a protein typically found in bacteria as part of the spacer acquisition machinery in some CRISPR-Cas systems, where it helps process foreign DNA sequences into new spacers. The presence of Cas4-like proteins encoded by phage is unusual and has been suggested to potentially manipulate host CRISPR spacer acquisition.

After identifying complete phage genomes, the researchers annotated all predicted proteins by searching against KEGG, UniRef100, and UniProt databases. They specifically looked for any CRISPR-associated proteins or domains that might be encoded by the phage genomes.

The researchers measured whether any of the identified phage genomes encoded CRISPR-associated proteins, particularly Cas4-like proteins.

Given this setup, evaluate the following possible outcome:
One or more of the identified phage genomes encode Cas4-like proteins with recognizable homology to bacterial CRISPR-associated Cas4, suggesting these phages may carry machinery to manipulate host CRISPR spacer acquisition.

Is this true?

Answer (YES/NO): YES